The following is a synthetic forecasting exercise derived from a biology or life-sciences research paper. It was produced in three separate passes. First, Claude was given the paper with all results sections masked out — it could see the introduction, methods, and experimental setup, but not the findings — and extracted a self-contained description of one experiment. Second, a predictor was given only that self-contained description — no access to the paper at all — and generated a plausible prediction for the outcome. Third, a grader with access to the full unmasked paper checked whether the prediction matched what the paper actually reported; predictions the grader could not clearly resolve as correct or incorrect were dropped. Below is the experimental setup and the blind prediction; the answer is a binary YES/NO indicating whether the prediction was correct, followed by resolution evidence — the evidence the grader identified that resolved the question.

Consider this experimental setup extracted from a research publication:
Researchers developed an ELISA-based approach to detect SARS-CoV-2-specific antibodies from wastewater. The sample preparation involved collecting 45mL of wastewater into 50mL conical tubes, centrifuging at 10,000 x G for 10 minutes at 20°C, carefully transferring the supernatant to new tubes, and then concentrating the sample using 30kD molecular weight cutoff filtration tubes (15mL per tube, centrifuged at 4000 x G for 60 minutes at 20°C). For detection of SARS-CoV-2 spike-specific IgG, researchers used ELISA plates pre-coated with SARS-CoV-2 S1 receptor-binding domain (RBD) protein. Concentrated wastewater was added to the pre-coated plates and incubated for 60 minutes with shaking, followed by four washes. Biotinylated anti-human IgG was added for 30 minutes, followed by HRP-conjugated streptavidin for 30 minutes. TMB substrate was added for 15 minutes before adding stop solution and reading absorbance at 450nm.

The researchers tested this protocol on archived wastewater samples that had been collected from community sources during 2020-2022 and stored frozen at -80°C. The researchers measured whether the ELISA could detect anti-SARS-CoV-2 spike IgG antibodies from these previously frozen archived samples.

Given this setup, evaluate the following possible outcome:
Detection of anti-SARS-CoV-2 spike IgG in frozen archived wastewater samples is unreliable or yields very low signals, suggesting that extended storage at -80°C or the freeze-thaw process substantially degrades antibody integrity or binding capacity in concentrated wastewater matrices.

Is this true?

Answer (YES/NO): NO